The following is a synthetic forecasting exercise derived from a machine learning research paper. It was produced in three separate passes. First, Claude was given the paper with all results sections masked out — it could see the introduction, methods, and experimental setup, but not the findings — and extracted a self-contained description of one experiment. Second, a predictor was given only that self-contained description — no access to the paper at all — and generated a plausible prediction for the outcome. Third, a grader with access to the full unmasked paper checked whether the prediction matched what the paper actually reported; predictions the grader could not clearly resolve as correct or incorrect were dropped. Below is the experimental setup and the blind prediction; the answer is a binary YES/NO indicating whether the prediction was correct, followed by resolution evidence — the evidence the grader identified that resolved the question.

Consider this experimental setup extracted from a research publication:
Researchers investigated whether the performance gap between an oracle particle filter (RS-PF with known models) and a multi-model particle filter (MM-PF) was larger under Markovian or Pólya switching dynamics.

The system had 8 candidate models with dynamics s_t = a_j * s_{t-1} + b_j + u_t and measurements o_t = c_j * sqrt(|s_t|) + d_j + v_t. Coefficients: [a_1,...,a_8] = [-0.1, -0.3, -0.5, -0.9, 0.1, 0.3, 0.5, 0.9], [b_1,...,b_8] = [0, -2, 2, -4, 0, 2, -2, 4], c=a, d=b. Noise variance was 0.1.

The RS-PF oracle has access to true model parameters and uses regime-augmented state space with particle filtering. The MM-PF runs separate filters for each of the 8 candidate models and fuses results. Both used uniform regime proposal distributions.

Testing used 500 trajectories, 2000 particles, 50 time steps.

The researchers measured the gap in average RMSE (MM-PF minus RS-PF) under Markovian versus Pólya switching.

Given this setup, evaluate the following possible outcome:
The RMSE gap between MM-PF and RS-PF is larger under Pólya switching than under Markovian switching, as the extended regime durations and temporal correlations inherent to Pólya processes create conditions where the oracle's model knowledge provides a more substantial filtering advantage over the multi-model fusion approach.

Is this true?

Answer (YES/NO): YES